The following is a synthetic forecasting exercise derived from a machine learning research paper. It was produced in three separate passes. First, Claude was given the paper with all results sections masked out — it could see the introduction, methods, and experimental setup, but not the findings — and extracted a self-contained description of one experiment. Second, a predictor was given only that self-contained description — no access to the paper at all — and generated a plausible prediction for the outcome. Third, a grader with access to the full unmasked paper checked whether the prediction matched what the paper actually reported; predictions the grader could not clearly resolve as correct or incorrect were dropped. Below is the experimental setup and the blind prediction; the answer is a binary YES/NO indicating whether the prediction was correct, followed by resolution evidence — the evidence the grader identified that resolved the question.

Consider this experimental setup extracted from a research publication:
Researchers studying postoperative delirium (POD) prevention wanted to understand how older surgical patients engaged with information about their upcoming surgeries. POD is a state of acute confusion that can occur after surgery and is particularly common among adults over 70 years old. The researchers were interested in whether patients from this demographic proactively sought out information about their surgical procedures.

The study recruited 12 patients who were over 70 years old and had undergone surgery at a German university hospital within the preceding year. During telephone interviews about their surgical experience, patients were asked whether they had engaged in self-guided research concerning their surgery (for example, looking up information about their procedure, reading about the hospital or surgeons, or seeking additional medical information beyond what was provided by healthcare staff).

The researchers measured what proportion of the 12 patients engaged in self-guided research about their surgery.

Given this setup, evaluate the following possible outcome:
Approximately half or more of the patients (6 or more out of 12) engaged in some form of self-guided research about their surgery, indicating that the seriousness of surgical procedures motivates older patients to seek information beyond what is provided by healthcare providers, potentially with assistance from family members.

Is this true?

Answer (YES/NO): YES